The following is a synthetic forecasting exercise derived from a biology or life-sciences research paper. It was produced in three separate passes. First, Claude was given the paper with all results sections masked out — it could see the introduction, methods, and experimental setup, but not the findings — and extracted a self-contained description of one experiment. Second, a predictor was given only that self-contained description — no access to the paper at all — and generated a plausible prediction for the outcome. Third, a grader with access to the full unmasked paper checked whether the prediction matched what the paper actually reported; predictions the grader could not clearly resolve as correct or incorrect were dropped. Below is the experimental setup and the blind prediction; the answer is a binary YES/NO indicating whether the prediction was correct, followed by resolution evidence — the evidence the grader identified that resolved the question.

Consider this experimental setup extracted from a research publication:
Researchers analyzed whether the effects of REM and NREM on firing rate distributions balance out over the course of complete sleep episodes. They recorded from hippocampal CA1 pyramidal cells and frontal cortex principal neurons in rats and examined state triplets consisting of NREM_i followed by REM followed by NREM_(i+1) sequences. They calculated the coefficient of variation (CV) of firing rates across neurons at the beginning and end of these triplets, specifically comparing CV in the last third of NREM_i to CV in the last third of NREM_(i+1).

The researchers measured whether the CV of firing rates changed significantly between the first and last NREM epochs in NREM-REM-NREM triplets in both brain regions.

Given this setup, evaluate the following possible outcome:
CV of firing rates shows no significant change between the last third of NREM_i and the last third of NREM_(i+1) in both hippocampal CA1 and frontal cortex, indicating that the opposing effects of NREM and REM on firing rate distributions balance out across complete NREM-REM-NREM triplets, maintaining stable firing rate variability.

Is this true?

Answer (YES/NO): YES